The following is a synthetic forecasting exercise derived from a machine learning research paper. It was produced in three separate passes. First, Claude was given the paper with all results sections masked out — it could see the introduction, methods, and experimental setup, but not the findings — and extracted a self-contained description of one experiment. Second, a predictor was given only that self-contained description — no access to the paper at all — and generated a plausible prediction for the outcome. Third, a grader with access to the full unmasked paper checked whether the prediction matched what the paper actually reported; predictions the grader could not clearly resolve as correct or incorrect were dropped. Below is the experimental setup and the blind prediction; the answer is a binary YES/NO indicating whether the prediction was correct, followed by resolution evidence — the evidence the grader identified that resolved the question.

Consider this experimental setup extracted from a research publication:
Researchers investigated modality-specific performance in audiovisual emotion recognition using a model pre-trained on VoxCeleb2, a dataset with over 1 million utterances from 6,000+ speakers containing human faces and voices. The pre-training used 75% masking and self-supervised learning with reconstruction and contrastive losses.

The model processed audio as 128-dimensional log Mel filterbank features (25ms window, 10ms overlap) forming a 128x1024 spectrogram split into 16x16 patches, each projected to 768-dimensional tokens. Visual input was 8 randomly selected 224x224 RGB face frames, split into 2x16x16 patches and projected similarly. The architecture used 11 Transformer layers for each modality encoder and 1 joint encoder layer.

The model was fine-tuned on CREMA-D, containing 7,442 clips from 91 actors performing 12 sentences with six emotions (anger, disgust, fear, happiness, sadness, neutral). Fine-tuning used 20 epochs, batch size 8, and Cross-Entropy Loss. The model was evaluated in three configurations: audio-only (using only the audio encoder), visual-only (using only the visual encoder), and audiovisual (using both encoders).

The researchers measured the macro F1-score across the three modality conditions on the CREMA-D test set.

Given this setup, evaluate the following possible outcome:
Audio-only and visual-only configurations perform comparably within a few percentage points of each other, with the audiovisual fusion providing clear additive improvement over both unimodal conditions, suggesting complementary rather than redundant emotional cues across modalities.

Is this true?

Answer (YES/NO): NO